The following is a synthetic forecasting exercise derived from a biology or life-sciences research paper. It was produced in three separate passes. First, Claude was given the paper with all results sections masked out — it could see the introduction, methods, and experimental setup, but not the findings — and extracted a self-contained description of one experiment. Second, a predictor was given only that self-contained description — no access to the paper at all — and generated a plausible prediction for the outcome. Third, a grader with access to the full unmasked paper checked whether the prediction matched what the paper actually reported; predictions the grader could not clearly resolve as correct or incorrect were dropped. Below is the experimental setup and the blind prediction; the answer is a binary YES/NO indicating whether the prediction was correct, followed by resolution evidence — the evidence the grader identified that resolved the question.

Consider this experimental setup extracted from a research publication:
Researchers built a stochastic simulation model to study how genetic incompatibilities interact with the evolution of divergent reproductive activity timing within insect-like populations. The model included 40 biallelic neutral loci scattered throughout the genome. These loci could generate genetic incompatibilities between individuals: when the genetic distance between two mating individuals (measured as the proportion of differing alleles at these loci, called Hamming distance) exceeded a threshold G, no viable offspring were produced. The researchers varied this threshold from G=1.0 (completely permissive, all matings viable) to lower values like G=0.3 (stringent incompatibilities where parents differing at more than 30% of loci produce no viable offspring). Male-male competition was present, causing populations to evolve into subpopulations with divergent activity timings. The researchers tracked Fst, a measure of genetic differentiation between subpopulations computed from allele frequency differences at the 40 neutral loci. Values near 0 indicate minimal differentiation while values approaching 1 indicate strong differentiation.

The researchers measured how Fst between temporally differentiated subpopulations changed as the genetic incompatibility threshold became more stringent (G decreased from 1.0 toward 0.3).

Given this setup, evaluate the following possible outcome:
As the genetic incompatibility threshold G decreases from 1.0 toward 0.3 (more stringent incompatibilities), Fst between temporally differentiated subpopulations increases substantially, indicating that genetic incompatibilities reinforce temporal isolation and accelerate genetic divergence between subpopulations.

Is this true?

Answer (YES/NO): YES